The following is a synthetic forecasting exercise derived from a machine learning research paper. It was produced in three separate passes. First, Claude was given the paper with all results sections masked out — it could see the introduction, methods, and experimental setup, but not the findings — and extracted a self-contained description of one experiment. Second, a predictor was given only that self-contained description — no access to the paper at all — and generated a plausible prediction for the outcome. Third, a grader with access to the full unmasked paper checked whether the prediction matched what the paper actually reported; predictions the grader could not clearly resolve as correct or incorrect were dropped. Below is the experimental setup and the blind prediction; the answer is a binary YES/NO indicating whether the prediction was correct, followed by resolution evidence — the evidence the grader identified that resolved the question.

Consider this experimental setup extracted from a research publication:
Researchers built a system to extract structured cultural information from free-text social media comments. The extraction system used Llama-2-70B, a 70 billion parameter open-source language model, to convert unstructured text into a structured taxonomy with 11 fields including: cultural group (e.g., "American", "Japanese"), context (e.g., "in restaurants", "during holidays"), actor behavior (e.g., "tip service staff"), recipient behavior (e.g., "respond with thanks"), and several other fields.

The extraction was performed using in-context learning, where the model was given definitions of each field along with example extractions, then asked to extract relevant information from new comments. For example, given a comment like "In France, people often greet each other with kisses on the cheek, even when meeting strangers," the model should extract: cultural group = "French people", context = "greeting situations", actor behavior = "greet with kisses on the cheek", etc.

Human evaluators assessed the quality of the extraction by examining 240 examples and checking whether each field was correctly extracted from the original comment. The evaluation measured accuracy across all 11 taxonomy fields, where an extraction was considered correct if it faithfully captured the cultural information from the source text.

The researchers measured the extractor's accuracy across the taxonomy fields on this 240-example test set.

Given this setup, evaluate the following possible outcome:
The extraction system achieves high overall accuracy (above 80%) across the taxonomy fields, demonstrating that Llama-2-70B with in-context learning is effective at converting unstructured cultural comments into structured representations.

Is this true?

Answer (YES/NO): YES